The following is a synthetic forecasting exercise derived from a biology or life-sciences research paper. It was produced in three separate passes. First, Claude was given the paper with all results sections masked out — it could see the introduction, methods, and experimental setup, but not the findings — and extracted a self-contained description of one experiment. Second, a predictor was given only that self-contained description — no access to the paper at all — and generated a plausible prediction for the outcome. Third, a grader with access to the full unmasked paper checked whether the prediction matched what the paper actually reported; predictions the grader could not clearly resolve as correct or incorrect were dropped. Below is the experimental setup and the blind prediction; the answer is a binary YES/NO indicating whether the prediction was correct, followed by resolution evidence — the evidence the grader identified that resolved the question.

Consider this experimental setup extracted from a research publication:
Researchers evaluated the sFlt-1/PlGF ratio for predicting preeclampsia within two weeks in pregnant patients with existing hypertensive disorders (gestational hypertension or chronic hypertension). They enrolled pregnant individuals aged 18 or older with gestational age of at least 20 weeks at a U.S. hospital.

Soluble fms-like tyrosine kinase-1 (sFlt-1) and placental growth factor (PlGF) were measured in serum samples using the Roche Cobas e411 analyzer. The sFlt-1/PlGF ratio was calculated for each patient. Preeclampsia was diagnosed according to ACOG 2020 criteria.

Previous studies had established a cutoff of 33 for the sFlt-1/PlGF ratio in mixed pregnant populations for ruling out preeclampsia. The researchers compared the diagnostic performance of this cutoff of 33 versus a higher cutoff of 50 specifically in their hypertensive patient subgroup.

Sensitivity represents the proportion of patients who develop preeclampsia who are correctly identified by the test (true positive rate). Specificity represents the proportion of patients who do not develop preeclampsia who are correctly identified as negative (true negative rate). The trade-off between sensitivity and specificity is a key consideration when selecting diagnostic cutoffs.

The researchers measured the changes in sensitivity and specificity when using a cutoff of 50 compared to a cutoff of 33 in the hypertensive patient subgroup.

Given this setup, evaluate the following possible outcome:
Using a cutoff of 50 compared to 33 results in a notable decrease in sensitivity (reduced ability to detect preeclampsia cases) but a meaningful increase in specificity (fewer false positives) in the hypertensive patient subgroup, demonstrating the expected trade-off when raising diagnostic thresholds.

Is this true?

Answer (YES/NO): NO